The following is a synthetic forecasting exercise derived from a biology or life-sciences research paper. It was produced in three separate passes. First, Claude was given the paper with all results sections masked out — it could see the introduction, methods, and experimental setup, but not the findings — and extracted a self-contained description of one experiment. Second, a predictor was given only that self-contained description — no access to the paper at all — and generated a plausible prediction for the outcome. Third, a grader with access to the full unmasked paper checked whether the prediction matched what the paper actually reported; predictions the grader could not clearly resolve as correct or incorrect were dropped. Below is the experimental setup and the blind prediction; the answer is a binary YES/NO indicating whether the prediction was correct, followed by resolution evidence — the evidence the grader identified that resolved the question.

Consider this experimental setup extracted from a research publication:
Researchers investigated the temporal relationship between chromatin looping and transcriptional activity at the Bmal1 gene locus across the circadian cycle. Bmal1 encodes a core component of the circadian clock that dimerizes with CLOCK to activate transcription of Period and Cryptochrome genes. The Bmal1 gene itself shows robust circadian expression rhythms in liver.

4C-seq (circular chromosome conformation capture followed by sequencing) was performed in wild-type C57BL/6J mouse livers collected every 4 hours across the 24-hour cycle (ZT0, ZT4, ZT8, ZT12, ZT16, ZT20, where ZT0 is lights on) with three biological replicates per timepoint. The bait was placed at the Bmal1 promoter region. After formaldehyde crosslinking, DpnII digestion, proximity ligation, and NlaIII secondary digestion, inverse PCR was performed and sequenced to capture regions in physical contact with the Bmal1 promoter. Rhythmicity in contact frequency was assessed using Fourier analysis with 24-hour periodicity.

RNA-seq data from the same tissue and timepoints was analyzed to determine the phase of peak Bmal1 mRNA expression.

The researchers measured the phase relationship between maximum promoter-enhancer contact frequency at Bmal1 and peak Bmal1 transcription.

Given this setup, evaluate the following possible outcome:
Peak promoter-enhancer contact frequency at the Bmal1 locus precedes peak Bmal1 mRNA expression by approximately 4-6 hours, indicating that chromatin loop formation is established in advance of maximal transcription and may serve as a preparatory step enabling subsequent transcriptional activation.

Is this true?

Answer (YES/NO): NO